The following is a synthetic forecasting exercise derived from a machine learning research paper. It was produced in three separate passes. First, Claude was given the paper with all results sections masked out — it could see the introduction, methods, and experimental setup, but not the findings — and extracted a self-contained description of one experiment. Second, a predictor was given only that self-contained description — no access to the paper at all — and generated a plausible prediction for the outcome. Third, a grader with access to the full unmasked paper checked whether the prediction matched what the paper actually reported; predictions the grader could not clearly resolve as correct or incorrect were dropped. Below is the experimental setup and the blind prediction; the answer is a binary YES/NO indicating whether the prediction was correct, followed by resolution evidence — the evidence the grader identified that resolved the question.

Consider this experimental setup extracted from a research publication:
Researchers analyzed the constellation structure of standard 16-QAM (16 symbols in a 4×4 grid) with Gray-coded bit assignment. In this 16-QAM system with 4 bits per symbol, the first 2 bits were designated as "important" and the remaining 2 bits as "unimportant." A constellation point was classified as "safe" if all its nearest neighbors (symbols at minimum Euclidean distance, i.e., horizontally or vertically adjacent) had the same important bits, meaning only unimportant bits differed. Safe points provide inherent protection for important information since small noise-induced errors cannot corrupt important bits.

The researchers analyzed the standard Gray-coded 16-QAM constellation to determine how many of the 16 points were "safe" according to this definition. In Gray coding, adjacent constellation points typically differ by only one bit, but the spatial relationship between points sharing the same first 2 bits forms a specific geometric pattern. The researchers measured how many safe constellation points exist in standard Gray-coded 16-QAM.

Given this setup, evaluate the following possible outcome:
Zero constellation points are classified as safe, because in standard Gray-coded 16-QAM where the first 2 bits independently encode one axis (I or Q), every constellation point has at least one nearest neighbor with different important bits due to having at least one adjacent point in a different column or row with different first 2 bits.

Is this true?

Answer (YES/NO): YES